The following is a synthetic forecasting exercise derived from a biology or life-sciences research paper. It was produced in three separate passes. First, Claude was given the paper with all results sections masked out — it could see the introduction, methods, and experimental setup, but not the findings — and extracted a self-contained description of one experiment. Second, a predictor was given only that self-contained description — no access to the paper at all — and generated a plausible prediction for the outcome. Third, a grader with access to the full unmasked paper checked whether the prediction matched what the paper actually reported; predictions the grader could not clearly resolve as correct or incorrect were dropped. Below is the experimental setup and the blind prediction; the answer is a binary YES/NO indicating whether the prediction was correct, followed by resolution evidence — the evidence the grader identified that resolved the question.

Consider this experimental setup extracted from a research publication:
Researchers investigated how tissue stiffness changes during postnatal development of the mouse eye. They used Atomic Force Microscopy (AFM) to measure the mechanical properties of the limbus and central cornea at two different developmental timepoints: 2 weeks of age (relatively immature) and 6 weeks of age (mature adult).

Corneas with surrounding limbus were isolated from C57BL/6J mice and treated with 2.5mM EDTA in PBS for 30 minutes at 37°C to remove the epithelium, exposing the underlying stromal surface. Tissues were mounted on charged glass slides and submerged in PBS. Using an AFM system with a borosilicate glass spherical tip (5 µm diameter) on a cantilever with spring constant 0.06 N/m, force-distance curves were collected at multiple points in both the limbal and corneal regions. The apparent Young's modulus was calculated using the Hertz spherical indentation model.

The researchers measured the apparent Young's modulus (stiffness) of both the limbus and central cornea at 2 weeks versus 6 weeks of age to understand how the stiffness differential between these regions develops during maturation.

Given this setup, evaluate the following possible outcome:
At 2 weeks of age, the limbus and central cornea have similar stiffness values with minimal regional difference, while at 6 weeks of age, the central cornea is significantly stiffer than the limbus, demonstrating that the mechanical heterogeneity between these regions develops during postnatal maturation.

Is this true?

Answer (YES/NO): YES